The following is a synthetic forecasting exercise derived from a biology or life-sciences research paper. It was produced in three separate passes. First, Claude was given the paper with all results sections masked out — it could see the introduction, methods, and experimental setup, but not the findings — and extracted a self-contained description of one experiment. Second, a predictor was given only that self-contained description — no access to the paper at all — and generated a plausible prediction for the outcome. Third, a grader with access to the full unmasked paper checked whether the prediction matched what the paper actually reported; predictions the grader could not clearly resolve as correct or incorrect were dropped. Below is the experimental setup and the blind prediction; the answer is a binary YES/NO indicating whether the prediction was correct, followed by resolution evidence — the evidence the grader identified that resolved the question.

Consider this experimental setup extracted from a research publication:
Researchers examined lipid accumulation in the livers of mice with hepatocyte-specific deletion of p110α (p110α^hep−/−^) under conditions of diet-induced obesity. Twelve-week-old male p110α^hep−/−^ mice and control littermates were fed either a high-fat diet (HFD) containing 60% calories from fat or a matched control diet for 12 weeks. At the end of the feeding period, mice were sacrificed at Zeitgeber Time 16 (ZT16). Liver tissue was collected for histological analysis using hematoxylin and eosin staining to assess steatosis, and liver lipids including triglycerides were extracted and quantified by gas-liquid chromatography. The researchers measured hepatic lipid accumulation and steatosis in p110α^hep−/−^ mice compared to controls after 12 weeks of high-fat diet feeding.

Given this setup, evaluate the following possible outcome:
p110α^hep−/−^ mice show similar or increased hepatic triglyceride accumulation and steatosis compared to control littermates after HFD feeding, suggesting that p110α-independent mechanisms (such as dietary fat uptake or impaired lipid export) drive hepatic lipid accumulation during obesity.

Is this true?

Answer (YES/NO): NO